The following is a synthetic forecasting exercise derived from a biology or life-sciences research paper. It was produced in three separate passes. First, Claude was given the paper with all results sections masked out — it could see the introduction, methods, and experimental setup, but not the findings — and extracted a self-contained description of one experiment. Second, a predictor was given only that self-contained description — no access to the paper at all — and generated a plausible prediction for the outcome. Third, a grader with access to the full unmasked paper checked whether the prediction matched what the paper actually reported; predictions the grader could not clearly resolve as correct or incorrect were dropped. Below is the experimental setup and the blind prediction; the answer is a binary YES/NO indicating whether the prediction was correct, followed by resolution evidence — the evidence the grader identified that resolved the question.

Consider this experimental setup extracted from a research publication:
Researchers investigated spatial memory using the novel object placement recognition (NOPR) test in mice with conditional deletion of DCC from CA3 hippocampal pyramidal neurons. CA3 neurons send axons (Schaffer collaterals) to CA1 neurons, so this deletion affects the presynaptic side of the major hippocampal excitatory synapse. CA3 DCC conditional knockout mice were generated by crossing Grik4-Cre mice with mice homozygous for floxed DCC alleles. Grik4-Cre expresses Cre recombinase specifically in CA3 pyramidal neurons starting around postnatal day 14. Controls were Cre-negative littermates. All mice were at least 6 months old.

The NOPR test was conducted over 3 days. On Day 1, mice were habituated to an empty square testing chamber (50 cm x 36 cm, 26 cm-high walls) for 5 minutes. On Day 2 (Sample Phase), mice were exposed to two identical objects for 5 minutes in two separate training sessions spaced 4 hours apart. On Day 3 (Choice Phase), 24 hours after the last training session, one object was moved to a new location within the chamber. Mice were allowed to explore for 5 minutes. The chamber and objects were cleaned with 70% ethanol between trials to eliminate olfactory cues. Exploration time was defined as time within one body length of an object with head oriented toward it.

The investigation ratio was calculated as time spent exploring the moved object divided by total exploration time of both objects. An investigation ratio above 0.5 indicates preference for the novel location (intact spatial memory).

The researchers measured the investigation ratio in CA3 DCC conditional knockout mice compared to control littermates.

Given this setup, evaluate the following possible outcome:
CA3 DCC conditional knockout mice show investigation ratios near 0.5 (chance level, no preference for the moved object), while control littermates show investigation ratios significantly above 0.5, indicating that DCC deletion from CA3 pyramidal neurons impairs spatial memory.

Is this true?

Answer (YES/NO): YES